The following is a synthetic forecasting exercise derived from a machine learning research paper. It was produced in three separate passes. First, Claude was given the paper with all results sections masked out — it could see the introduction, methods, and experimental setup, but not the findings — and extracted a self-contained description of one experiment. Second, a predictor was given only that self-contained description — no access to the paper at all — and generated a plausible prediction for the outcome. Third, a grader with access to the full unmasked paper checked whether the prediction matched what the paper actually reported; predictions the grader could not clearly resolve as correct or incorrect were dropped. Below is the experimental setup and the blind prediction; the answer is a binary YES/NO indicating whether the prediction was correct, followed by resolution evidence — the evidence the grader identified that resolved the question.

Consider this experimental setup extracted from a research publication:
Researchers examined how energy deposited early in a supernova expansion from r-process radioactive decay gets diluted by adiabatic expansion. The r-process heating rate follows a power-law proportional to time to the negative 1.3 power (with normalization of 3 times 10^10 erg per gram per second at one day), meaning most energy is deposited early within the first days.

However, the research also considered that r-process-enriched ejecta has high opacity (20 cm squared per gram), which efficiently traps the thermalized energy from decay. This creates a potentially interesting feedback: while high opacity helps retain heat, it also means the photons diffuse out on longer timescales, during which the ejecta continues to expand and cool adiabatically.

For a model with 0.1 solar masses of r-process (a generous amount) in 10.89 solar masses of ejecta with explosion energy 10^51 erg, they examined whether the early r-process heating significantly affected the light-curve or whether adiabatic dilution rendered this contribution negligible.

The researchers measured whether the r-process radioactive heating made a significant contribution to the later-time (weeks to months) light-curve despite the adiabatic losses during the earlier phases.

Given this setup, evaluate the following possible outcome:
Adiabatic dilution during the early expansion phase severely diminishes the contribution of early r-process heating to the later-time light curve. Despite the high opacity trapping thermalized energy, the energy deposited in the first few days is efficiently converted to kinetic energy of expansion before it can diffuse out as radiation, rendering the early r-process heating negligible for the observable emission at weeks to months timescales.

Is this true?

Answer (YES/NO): YES